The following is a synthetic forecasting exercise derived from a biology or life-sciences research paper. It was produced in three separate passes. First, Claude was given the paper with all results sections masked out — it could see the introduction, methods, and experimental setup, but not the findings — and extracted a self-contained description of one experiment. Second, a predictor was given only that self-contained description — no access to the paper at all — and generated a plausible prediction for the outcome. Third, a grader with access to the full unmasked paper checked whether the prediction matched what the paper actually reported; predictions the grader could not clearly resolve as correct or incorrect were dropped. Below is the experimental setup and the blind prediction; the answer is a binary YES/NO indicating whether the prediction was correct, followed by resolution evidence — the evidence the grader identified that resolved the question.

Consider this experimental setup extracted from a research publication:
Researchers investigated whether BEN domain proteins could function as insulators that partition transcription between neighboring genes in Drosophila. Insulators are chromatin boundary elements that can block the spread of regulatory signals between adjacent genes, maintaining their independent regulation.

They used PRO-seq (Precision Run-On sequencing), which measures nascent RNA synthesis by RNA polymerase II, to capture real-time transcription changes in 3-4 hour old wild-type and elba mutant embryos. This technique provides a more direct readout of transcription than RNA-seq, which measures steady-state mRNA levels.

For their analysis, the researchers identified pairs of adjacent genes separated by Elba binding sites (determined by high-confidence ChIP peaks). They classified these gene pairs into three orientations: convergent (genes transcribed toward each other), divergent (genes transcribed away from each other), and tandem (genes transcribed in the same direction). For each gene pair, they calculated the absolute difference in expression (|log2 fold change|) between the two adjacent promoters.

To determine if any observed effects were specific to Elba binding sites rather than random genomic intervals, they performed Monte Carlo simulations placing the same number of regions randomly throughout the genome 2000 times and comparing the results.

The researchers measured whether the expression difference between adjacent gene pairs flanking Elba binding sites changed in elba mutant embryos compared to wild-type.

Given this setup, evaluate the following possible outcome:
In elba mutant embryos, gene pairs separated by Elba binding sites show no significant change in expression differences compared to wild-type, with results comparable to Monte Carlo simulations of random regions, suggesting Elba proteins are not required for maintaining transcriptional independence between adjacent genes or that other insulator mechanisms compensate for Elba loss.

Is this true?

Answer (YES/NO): NO